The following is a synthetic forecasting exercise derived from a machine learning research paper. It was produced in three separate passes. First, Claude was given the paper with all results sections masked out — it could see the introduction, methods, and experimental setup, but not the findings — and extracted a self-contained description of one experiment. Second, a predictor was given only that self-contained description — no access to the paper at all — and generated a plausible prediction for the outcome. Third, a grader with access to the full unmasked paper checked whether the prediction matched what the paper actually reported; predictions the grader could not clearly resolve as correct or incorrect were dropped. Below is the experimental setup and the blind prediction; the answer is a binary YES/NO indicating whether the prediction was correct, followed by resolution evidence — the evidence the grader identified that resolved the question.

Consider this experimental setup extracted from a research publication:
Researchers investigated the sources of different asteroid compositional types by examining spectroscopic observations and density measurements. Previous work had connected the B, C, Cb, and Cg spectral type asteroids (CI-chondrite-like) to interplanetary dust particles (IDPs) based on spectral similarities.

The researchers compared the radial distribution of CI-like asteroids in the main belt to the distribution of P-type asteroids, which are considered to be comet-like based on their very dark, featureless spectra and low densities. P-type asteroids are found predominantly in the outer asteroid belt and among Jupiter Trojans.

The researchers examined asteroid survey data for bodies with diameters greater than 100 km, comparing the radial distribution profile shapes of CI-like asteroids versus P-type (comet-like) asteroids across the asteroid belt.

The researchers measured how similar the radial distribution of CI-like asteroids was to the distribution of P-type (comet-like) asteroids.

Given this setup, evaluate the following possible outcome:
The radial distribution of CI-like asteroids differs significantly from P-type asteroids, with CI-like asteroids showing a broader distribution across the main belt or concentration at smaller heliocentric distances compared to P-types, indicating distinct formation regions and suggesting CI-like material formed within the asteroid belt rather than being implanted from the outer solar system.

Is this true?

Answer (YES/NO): NO